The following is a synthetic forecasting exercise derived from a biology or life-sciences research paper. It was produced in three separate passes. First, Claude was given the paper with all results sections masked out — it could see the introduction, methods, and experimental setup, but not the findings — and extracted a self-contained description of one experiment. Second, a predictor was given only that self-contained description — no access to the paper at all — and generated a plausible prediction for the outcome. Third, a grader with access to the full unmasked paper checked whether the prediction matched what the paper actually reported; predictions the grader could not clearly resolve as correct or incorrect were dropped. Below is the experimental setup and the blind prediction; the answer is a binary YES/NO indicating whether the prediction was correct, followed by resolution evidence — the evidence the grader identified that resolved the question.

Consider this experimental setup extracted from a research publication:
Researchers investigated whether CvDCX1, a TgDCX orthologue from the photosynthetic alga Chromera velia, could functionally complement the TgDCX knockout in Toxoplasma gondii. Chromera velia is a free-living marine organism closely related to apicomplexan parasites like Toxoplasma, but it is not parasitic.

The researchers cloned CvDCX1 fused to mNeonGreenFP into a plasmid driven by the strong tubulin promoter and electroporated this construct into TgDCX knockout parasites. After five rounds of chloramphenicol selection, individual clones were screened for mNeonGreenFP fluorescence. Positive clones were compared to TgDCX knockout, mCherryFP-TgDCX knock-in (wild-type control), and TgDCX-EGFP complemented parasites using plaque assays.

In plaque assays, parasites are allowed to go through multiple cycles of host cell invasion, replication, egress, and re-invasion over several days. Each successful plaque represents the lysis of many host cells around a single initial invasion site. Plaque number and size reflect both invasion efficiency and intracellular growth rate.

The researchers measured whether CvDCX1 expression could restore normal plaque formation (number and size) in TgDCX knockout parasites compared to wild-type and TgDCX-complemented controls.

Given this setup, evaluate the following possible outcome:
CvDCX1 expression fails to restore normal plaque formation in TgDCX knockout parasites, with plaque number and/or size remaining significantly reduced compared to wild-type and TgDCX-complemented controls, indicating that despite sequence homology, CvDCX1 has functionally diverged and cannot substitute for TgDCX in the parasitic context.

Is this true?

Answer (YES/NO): YES